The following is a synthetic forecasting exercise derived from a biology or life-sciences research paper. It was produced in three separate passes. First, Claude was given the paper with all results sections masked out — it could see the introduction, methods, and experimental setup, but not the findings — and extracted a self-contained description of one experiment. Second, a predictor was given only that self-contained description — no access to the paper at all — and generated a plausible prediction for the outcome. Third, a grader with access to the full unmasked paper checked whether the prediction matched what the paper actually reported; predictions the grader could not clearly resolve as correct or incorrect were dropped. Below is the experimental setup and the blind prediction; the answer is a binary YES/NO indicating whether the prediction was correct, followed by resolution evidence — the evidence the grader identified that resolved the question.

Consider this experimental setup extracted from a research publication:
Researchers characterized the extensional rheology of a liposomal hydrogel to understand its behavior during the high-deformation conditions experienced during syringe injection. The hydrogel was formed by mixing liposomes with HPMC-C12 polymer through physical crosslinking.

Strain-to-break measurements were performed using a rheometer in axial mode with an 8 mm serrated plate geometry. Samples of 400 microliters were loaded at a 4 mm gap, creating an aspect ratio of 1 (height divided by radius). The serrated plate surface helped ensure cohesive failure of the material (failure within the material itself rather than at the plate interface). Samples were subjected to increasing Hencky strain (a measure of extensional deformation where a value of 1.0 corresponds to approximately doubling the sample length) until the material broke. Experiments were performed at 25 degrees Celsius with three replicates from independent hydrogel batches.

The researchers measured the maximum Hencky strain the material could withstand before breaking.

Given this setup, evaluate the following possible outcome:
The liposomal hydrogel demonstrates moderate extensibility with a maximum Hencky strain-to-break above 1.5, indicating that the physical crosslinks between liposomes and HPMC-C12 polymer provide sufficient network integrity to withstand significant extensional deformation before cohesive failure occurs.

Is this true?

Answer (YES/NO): NO